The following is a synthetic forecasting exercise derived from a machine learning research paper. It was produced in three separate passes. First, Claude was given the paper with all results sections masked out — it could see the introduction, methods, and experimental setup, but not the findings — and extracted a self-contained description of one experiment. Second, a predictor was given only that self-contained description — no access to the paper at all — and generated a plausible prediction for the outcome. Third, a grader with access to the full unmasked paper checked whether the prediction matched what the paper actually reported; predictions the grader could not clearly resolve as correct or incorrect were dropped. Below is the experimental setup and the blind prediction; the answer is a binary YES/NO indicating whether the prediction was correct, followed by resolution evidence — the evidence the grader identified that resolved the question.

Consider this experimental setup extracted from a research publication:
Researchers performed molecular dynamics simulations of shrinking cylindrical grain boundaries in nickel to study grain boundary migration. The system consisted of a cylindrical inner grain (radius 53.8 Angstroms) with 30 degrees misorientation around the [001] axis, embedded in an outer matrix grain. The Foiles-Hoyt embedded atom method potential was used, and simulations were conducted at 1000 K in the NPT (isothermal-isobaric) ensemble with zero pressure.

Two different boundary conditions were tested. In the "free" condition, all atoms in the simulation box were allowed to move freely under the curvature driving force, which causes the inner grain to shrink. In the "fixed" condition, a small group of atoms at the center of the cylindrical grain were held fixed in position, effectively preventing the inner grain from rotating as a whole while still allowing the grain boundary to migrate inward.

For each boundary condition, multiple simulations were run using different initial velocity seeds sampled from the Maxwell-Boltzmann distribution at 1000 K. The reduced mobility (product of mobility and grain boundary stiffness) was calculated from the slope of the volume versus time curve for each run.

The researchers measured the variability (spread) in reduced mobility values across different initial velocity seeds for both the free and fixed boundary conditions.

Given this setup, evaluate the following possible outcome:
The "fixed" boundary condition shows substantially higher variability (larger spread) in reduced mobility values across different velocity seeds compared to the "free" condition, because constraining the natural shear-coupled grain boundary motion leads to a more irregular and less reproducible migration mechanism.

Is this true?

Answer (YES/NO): NO